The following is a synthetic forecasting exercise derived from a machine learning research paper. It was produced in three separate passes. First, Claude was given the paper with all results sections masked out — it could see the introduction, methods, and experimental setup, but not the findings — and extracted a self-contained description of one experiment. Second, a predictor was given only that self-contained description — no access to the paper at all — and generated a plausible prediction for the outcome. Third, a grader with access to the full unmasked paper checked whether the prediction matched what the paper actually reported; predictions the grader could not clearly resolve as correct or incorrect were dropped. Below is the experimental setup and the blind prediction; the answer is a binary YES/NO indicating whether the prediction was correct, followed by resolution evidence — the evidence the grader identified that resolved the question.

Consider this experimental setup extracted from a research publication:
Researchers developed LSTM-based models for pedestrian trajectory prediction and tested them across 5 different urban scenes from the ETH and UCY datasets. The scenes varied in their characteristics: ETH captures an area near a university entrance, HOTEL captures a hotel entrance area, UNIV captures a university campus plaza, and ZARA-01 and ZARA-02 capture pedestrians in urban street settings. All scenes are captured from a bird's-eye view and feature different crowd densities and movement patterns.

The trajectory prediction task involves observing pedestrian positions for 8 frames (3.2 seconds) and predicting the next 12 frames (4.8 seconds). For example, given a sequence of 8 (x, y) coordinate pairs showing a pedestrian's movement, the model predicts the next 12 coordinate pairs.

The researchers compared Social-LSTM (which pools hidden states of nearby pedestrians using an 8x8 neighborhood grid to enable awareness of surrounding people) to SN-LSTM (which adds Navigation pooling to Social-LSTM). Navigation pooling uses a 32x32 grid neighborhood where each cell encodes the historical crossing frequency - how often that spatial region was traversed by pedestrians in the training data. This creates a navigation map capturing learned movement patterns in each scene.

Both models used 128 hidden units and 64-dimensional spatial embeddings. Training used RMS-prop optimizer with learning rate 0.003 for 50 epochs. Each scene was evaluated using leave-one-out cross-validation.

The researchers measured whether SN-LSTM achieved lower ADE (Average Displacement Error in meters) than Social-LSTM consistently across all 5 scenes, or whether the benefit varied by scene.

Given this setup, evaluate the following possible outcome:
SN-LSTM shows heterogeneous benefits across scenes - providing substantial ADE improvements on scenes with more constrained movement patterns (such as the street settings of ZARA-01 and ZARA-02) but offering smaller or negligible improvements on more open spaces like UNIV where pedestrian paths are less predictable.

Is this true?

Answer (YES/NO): NO